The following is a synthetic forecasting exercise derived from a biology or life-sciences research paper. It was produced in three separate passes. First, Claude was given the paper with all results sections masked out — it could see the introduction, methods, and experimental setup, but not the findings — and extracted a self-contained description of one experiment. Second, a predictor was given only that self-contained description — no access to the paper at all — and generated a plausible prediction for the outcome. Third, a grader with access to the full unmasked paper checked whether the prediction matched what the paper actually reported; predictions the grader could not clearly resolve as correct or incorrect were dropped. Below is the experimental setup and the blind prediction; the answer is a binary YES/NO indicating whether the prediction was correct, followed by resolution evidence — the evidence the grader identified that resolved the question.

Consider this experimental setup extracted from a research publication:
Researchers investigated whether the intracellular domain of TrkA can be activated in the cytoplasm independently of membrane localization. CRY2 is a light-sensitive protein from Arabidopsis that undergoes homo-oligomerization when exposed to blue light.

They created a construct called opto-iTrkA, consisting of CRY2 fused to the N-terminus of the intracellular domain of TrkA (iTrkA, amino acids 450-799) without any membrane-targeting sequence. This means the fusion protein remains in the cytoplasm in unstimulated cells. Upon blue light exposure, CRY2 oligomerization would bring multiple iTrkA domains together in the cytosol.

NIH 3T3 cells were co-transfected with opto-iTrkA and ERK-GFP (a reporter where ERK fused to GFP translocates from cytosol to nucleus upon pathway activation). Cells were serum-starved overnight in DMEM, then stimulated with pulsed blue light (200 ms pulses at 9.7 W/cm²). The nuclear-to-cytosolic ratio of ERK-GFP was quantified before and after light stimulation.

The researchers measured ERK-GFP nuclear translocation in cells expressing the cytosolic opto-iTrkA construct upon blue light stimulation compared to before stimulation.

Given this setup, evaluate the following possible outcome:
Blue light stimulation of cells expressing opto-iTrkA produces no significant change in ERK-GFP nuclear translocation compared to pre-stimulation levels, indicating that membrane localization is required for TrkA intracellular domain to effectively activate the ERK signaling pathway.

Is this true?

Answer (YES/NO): NO